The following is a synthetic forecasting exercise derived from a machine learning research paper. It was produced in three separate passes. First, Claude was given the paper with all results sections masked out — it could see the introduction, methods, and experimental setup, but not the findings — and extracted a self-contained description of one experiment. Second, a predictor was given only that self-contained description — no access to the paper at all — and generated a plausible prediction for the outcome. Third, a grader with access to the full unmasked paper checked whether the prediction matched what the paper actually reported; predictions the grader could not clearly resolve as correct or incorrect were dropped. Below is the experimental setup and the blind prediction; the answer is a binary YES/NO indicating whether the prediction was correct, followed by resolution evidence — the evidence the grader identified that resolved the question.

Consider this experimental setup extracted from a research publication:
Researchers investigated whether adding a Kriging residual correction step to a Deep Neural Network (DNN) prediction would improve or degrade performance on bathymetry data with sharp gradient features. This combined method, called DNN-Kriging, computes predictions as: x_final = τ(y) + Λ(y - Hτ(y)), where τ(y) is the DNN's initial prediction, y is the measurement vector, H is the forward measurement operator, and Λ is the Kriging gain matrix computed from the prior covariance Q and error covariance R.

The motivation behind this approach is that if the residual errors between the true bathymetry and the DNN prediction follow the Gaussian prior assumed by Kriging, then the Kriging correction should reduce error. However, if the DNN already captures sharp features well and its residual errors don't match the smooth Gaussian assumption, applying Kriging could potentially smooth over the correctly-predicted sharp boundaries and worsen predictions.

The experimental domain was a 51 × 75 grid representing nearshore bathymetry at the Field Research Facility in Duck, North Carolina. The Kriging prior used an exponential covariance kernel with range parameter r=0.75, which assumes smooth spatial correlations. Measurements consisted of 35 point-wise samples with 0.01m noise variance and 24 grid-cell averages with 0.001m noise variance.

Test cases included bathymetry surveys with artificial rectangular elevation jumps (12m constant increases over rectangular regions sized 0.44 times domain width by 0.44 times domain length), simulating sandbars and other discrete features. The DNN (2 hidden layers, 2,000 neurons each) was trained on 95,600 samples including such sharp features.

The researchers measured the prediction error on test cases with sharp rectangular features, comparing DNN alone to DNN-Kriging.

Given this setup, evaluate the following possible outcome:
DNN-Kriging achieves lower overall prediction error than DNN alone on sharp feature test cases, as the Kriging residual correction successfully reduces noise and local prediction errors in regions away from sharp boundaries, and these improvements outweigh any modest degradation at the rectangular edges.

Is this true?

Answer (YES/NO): YES